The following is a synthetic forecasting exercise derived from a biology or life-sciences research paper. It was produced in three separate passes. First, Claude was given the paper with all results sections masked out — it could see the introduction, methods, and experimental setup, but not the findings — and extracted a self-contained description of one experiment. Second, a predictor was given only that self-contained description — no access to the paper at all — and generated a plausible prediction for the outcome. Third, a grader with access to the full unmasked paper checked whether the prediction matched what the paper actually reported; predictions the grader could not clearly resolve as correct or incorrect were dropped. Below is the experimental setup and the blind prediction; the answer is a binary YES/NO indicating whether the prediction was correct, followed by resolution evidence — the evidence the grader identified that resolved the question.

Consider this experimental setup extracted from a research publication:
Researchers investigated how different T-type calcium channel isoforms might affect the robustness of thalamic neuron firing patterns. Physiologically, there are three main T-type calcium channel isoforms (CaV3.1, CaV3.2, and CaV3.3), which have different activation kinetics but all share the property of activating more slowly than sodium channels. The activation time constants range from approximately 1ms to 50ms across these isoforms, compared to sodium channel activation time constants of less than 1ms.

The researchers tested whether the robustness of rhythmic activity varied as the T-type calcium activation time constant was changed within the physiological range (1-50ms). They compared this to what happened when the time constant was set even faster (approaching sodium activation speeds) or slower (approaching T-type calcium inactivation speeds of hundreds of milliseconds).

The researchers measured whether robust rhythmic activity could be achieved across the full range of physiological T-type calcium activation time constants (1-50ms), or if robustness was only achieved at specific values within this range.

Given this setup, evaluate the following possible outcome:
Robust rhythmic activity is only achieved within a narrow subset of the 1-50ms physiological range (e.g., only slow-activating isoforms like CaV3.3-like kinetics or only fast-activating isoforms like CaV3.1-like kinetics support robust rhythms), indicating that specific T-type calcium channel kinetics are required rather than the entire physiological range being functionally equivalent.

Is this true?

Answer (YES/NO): NO